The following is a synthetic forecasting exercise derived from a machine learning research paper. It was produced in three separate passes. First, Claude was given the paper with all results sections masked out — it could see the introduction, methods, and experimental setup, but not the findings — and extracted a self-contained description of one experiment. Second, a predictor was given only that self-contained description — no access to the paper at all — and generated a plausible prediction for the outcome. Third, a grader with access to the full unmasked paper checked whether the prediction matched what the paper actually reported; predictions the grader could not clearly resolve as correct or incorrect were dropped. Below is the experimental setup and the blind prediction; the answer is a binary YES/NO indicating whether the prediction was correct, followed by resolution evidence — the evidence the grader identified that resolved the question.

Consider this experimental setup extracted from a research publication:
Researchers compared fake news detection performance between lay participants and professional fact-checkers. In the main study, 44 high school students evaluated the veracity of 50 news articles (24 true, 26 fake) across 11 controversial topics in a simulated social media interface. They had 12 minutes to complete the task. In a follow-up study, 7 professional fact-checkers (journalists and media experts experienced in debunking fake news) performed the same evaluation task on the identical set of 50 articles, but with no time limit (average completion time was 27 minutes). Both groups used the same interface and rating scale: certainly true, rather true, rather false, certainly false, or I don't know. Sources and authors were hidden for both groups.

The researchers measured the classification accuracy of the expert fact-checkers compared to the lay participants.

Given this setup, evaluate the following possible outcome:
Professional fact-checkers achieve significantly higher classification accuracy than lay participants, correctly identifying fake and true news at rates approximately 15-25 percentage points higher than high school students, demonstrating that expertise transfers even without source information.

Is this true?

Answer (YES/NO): NO